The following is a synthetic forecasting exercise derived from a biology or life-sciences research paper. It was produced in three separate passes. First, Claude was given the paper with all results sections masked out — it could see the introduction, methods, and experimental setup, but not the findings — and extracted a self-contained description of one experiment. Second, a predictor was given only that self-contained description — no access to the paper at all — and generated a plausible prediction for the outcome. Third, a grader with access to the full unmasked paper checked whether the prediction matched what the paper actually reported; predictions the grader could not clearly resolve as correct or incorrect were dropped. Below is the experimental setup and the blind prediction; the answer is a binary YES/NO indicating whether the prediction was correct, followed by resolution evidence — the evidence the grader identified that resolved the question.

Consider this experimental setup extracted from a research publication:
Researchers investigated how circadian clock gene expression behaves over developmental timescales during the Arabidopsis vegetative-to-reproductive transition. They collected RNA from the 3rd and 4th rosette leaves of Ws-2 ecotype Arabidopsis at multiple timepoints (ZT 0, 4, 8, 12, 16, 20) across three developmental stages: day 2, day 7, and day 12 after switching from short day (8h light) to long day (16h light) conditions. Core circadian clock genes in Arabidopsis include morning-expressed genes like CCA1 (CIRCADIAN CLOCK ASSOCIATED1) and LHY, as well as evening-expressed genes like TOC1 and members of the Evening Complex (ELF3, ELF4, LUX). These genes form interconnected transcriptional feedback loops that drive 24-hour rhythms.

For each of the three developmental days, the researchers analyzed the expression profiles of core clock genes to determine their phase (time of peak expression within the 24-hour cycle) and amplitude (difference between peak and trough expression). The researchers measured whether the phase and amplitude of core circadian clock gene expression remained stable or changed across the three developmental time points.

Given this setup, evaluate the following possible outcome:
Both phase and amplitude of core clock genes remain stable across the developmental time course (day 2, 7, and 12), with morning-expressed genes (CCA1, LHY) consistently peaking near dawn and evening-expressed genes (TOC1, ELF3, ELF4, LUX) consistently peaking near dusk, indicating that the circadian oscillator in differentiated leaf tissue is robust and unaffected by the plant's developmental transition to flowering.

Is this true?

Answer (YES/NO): YES